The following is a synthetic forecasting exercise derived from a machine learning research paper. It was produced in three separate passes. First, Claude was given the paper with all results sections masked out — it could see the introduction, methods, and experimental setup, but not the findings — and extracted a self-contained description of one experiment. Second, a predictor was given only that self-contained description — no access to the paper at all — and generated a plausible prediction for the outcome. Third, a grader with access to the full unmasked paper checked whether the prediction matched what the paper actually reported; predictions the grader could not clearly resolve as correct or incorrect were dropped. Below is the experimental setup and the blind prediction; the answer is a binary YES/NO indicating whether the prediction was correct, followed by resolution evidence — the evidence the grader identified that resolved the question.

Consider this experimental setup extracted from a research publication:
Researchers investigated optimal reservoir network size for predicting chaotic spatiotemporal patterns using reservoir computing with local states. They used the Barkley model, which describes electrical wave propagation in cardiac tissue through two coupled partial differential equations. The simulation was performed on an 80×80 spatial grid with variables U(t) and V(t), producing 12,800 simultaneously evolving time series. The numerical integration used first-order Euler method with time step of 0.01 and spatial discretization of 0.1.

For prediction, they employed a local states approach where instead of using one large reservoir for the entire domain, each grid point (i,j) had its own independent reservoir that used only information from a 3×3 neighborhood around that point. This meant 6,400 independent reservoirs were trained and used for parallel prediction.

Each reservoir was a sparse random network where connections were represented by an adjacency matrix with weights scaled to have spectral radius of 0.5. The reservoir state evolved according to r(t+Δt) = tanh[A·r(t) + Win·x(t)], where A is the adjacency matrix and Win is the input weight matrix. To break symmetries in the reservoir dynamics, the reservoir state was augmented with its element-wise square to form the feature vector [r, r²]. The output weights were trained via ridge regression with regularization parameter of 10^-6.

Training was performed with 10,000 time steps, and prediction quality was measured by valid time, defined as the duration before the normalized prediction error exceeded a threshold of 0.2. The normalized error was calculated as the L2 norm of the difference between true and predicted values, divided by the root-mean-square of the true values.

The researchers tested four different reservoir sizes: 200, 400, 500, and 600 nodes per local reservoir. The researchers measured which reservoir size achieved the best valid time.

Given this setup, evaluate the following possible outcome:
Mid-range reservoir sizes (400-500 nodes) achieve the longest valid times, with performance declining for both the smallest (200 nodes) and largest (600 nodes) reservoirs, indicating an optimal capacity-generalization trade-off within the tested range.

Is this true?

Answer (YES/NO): NO